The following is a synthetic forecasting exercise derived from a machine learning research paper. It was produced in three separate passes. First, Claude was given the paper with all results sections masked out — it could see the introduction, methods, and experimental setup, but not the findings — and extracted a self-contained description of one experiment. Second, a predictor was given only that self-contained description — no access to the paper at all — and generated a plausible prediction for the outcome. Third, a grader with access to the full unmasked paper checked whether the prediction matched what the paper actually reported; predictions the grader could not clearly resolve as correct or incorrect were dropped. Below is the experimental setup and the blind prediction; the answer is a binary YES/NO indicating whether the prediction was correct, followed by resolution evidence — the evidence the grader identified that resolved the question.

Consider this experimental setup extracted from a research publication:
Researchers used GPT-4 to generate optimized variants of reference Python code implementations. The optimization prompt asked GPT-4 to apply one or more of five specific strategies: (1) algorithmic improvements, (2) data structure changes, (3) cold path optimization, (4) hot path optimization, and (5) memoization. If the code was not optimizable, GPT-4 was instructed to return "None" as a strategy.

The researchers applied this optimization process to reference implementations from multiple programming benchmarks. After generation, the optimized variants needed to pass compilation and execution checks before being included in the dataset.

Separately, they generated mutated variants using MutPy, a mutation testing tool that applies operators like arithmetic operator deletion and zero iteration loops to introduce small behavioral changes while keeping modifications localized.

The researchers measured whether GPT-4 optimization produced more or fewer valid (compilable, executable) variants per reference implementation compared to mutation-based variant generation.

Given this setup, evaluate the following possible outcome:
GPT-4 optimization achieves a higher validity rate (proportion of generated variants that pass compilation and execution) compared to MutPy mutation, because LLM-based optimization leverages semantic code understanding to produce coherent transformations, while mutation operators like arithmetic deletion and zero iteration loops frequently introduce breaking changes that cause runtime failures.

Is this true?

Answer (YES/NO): NO